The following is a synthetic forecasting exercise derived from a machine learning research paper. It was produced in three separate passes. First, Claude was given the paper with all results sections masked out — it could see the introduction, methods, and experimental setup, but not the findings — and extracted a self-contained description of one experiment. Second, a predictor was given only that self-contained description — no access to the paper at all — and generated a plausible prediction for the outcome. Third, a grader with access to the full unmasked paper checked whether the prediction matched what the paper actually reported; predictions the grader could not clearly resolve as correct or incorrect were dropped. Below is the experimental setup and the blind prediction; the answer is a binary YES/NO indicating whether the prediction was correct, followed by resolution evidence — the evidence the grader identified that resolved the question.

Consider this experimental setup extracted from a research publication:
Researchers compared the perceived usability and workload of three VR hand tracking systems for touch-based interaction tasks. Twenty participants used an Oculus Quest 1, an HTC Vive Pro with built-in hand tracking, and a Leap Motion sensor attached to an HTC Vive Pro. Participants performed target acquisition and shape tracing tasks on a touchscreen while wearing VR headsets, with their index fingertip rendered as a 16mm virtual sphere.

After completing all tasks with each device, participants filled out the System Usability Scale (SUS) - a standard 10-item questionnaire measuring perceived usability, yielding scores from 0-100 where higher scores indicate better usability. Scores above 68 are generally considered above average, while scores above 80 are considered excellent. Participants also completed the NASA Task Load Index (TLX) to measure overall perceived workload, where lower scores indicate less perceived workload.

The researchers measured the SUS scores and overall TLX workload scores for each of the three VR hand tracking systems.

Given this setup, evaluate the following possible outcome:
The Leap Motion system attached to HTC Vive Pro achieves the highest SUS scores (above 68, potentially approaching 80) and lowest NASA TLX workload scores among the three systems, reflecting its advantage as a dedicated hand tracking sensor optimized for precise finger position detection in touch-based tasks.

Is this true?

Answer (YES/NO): YES